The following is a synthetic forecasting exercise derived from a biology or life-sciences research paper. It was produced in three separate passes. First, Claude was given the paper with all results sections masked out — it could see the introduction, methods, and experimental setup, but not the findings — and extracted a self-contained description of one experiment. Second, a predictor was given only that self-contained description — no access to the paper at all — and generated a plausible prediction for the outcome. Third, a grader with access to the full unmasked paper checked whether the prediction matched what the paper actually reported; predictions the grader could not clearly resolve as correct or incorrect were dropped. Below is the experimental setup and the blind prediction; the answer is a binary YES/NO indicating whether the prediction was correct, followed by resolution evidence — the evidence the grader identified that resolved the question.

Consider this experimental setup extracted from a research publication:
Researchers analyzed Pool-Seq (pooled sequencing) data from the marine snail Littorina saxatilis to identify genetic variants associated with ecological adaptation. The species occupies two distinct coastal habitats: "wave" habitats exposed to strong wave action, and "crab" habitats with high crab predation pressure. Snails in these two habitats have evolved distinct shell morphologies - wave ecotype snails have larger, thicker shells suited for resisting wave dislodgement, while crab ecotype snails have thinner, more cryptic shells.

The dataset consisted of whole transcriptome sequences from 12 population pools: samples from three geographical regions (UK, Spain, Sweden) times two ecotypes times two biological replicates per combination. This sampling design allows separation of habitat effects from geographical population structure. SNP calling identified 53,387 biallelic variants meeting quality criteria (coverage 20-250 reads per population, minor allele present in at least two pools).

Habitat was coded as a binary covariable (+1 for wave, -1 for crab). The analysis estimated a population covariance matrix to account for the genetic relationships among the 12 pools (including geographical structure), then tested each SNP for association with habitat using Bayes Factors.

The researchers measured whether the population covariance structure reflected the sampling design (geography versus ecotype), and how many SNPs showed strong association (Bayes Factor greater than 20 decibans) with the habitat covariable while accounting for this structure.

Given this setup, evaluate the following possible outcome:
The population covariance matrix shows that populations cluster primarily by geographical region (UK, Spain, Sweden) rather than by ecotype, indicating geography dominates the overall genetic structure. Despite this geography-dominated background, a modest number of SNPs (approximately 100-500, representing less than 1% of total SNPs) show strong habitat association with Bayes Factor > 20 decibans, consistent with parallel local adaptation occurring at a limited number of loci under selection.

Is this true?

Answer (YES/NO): YES